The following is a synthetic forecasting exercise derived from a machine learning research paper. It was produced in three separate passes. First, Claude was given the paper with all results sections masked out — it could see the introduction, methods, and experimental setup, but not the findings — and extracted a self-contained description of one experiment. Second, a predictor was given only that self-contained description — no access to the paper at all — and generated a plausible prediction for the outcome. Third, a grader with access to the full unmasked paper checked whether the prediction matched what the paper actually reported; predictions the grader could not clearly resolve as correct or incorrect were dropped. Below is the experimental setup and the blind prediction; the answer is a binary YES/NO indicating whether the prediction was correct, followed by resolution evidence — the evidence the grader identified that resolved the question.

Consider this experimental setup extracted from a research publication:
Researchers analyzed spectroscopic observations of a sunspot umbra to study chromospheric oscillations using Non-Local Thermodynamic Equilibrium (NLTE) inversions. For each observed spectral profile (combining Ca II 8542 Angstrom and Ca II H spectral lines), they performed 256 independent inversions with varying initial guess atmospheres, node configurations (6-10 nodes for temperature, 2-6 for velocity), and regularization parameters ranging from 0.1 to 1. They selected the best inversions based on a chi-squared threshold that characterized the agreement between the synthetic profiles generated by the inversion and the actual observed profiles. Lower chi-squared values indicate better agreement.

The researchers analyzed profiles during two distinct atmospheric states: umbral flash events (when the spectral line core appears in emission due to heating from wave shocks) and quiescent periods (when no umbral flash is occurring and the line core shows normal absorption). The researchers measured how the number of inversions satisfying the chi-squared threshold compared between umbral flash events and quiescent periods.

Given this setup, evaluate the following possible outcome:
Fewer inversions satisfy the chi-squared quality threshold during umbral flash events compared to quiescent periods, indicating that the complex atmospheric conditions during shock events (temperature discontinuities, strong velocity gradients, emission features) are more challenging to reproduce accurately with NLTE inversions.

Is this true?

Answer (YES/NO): YES